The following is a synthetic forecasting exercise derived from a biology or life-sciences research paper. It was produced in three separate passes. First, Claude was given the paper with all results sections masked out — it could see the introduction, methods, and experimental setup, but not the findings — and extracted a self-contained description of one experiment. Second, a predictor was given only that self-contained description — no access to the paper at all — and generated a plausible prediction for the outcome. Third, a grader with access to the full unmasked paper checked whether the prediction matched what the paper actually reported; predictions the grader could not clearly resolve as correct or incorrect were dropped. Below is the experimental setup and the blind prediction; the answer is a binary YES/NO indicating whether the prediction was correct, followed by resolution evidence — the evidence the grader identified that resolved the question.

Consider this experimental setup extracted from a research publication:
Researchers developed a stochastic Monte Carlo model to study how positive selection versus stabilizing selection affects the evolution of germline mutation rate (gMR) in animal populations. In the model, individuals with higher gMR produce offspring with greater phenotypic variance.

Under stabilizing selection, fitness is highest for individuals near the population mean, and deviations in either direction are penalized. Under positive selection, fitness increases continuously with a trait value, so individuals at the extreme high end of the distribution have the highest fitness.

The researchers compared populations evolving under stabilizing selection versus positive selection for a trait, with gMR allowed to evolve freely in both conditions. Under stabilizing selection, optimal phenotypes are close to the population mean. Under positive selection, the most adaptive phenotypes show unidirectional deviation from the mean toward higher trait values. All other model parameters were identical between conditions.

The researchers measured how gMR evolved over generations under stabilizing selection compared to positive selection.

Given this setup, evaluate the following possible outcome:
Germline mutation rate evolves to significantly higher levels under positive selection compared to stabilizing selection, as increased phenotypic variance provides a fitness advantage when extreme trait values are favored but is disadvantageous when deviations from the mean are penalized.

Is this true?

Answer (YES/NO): YES